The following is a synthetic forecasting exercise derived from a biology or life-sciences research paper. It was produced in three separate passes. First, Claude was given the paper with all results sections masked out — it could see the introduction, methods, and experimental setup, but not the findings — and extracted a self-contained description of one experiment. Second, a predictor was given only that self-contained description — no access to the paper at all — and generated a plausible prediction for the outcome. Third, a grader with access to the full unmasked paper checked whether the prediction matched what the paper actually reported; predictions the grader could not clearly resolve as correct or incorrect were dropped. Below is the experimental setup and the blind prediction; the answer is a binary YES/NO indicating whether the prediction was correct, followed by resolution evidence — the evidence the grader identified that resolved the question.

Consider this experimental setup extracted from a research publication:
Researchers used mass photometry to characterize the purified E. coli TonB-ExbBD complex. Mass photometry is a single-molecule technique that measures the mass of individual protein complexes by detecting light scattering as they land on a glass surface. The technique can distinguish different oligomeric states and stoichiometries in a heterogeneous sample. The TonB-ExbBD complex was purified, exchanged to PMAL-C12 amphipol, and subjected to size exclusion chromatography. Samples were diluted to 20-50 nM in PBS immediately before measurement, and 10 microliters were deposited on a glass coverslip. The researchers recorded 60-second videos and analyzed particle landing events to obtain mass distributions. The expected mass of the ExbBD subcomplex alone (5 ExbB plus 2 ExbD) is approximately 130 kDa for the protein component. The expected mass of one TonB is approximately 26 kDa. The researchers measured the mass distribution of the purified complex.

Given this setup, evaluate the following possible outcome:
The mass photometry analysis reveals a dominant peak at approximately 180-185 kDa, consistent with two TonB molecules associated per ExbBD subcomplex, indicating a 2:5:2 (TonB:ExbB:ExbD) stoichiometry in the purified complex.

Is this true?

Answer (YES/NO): NO